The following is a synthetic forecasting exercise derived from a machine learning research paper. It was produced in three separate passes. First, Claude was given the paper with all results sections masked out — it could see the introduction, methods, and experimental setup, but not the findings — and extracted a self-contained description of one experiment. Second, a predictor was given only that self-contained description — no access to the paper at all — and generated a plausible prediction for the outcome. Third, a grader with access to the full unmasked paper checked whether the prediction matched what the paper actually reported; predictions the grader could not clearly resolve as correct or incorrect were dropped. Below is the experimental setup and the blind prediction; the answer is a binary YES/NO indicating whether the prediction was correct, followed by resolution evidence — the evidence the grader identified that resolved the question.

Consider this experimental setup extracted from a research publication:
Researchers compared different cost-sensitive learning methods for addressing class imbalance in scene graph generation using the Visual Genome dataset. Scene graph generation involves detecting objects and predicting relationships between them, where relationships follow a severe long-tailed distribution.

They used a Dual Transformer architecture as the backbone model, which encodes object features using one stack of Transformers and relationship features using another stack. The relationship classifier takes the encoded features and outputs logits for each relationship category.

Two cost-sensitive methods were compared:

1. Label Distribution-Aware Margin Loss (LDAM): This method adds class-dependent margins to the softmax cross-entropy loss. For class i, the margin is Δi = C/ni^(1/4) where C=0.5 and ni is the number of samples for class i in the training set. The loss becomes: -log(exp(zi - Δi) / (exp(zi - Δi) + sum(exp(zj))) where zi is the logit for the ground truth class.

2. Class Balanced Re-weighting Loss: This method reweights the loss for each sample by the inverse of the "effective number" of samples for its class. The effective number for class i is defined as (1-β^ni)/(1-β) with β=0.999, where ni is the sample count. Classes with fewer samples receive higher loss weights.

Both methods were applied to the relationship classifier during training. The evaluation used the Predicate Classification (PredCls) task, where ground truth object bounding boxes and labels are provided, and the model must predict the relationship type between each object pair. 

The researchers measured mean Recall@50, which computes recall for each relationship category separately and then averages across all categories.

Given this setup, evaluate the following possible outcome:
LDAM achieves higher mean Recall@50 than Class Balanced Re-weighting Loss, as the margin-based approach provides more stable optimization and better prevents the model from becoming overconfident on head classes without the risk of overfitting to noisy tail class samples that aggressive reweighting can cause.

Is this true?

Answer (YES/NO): NO